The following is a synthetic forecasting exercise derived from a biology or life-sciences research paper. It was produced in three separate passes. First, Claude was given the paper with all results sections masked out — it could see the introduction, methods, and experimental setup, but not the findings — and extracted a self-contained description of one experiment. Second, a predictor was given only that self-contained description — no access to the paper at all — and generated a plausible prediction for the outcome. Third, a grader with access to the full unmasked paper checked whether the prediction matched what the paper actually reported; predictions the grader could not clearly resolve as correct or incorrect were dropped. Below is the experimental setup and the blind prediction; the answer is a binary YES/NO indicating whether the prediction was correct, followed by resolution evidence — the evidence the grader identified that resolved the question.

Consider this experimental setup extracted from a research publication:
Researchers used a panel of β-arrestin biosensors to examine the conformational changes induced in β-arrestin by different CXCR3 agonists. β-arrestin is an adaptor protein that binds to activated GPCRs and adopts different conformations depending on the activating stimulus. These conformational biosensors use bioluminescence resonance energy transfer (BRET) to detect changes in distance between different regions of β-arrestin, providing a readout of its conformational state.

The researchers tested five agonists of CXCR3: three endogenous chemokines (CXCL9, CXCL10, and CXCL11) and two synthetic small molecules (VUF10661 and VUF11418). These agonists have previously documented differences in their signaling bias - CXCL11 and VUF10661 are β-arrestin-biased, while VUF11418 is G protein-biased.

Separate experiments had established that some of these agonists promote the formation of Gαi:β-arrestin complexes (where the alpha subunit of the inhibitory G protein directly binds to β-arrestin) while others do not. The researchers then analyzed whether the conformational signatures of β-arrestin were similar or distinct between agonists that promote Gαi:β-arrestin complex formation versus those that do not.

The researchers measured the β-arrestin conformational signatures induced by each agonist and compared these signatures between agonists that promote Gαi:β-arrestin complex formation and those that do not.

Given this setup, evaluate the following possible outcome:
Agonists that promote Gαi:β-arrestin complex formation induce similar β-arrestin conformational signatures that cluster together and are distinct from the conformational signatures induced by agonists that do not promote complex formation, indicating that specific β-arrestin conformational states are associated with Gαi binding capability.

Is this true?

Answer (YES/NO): YES